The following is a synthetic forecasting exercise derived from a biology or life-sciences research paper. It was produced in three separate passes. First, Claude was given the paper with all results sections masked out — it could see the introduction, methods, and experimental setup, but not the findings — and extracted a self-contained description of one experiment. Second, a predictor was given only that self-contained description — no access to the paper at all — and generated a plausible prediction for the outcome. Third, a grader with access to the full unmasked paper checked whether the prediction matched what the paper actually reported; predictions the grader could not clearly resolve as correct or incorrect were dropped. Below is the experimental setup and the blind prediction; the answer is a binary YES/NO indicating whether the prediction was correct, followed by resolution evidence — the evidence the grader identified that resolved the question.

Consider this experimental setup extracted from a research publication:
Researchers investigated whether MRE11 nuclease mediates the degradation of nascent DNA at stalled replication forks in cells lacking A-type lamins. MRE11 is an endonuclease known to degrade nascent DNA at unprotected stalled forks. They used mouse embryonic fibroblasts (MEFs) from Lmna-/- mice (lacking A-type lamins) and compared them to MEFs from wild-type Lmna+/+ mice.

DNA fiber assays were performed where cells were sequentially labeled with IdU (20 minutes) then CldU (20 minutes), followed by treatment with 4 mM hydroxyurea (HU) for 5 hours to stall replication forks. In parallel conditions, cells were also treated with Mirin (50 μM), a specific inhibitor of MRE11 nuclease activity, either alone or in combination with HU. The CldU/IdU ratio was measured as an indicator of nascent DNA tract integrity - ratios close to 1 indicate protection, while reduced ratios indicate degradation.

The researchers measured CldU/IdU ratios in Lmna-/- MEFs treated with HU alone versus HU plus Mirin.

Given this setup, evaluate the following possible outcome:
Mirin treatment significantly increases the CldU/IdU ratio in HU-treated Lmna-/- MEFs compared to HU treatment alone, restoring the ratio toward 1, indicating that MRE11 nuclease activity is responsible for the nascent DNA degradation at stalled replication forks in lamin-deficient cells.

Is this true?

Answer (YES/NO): YES